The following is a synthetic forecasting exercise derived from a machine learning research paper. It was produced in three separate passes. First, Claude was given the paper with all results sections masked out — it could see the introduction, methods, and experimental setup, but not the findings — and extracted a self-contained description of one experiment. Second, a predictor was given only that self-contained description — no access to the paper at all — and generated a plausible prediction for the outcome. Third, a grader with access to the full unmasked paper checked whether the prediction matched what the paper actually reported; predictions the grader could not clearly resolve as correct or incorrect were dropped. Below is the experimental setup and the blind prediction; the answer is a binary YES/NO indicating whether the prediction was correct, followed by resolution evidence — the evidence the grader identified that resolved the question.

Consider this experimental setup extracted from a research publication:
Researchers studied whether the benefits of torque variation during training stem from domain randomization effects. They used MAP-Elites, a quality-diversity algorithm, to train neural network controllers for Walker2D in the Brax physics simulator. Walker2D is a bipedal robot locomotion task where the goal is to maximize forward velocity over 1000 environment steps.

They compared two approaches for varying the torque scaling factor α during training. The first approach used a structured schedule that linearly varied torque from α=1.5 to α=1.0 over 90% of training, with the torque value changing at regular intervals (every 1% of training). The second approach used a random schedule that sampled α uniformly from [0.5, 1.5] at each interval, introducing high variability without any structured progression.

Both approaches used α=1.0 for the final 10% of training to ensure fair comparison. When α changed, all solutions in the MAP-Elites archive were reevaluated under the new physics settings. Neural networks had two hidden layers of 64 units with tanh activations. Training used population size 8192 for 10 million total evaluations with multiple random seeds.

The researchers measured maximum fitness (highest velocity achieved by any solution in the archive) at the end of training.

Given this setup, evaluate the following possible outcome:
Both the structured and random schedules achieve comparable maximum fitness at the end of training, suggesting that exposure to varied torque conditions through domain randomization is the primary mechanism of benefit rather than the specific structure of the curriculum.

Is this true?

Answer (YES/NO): NO